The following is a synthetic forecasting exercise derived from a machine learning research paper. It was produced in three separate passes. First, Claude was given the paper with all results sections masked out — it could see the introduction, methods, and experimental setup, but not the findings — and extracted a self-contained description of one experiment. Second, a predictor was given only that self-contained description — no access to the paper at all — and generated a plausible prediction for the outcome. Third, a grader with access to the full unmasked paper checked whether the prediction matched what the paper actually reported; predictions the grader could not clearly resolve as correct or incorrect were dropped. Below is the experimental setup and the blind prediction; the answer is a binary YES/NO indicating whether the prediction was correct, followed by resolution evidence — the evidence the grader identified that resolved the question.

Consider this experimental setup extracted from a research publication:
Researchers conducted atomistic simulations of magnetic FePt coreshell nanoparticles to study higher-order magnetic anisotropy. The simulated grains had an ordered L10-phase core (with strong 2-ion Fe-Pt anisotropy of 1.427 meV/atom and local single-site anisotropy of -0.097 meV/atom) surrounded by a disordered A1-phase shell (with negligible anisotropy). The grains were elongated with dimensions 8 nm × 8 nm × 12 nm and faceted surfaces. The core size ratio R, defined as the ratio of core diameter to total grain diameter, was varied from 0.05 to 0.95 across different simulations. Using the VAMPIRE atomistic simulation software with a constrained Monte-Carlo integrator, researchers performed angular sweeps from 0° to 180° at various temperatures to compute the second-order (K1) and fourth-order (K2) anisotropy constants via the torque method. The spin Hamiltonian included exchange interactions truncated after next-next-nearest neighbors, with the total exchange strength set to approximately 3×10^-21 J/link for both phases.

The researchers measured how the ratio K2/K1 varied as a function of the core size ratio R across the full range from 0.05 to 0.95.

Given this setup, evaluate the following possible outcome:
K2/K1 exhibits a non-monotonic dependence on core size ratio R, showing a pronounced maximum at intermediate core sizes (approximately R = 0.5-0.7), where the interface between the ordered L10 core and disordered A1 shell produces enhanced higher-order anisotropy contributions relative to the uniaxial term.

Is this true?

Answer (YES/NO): YES